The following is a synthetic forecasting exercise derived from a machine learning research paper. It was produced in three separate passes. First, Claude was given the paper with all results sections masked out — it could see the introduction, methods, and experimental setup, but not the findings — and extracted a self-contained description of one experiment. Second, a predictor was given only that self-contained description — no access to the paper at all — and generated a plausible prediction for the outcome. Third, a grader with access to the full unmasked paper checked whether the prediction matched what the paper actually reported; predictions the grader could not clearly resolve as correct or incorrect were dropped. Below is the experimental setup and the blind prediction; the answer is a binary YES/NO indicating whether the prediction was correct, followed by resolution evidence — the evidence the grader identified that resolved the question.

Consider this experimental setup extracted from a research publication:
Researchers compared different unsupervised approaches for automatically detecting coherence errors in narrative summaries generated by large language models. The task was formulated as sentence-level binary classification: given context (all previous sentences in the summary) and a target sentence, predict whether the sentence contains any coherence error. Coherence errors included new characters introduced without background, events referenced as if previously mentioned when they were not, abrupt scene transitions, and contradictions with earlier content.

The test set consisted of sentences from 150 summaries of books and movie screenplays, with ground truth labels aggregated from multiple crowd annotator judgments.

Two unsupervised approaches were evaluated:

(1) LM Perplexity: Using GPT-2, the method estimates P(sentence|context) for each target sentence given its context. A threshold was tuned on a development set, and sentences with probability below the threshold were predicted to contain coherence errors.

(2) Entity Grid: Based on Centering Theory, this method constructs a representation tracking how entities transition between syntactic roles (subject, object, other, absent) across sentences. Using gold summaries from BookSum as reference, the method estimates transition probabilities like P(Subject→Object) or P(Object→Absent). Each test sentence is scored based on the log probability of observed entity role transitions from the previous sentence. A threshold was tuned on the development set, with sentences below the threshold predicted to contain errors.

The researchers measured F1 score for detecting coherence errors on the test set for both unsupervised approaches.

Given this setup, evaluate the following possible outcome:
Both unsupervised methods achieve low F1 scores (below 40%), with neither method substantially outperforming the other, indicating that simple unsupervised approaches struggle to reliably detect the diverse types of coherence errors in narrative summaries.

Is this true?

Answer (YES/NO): NO